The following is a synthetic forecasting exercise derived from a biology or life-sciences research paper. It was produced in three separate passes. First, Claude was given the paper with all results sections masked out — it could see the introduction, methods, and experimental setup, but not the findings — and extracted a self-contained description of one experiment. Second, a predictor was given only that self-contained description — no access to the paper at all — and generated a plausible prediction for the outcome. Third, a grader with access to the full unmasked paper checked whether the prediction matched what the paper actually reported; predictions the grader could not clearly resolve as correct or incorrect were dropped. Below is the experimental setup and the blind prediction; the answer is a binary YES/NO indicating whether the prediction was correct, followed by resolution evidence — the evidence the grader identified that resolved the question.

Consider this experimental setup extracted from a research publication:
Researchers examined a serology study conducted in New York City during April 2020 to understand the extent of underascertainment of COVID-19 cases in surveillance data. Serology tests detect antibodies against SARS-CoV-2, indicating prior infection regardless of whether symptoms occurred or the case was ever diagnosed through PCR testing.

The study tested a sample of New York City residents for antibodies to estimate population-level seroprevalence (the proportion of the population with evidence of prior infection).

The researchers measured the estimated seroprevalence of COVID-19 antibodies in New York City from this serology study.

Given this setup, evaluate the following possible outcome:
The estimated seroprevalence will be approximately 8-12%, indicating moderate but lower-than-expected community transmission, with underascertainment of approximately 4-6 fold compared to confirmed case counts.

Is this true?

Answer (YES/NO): NO